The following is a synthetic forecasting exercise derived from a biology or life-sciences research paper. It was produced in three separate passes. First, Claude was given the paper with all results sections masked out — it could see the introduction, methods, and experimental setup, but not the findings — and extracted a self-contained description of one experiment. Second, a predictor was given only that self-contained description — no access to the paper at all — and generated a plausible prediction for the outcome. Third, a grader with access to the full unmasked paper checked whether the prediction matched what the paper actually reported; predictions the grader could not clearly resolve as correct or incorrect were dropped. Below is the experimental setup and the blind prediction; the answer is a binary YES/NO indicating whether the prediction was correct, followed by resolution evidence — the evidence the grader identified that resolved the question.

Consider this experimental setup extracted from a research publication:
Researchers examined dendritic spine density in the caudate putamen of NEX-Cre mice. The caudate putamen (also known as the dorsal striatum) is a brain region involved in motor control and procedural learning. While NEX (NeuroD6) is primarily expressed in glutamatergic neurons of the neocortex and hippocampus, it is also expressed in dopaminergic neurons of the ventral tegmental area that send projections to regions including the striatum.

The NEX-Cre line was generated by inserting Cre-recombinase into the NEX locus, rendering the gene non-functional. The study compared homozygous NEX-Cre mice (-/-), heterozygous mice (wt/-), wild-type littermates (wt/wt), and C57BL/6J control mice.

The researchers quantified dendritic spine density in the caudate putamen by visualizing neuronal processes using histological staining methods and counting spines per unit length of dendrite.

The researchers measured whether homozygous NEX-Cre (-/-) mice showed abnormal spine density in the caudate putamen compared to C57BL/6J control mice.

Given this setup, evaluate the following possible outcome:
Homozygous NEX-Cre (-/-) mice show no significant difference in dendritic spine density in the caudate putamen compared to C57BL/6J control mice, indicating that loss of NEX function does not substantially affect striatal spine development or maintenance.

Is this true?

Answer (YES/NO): NO